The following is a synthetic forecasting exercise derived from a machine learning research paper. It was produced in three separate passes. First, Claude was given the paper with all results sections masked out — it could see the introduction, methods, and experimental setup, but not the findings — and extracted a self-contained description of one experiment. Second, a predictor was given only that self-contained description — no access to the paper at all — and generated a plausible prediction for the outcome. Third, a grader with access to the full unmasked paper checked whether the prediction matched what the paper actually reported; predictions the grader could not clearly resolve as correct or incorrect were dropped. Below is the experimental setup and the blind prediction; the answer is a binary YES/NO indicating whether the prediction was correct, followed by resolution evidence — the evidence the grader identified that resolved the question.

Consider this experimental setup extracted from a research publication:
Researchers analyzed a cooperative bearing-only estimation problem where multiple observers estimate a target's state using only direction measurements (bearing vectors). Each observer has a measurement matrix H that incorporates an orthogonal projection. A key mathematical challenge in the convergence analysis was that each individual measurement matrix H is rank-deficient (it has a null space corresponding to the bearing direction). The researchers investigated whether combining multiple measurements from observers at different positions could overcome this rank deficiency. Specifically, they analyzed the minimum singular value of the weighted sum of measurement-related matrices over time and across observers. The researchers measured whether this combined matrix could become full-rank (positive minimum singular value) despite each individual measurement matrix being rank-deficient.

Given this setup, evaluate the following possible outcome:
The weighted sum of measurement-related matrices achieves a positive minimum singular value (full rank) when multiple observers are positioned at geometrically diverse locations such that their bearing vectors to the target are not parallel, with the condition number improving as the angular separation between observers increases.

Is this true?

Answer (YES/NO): NO